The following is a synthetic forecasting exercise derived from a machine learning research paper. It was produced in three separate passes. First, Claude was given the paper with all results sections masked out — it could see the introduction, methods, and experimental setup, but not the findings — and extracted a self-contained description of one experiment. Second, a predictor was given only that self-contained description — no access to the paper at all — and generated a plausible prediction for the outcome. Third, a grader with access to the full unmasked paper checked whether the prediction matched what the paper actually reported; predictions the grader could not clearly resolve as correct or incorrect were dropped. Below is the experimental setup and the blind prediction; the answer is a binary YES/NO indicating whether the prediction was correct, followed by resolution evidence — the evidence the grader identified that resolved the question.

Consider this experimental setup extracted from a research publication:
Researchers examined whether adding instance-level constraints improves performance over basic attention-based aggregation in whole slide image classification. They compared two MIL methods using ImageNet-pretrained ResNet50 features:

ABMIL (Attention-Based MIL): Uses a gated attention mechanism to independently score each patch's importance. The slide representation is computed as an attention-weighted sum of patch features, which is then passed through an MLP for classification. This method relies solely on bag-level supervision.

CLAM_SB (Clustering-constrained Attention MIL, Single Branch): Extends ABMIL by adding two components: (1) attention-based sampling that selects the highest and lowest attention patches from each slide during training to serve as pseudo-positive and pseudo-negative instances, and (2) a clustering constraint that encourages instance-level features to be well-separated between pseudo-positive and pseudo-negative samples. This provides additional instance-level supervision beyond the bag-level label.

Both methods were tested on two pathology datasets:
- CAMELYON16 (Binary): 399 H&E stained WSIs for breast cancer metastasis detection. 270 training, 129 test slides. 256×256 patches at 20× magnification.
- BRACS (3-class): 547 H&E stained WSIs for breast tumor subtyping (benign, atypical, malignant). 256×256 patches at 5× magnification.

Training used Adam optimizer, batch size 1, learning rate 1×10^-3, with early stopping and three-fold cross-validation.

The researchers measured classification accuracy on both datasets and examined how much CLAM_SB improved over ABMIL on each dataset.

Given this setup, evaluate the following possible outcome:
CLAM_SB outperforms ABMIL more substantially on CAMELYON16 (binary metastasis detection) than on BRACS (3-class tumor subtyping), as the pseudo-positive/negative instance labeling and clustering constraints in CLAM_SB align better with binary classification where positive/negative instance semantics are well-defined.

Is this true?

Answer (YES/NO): NO